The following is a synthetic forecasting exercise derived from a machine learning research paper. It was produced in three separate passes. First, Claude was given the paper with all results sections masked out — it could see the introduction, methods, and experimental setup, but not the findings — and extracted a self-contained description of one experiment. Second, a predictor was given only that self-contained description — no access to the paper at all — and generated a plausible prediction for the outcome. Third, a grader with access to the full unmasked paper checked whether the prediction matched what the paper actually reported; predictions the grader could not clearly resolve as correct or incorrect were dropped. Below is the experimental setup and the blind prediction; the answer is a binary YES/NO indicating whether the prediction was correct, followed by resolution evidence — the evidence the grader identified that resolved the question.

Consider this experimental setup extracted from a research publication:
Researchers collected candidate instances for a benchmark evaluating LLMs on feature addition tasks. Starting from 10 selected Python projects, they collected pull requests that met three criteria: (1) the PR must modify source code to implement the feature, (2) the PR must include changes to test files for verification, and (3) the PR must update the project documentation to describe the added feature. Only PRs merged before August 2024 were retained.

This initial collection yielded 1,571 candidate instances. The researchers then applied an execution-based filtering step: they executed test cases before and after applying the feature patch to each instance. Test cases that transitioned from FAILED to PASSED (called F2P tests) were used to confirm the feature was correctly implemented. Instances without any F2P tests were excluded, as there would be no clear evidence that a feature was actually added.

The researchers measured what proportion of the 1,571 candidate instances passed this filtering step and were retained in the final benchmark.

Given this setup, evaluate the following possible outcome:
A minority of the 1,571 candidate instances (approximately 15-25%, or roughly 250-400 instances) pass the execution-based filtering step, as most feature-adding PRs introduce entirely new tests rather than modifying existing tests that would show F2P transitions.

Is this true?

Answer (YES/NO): NO